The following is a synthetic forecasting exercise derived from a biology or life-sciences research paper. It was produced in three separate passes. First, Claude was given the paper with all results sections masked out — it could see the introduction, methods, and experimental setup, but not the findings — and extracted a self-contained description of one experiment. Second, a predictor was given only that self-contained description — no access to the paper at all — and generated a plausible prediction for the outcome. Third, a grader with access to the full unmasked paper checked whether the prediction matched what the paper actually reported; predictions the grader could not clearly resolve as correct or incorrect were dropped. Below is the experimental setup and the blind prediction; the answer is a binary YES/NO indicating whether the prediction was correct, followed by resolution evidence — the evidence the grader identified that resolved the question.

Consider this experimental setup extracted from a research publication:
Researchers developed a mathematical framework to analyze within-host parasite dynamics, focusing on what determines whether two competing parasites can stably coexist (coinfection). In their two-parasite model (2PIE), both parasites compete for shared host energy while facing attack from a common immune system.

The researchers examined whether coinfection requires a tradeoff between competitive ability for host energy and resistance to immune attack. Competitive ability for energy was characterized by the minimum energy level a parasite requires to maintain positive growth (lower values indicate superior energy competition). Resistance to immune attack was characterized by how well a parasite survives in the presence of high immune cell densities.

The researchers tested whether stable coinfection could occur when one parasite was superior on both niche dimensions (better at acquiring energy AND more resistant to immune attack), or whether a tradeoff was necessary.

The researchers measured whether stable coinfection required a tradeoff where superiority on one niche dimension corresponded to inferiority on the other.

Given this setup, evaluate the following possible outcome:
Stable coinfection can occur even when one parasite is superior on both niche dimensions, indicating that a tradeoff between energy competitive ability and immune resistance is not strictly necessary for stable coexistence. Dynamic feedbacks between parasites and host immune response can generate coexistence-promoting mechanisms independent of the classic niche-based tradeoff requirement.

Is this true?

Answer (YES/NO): NO